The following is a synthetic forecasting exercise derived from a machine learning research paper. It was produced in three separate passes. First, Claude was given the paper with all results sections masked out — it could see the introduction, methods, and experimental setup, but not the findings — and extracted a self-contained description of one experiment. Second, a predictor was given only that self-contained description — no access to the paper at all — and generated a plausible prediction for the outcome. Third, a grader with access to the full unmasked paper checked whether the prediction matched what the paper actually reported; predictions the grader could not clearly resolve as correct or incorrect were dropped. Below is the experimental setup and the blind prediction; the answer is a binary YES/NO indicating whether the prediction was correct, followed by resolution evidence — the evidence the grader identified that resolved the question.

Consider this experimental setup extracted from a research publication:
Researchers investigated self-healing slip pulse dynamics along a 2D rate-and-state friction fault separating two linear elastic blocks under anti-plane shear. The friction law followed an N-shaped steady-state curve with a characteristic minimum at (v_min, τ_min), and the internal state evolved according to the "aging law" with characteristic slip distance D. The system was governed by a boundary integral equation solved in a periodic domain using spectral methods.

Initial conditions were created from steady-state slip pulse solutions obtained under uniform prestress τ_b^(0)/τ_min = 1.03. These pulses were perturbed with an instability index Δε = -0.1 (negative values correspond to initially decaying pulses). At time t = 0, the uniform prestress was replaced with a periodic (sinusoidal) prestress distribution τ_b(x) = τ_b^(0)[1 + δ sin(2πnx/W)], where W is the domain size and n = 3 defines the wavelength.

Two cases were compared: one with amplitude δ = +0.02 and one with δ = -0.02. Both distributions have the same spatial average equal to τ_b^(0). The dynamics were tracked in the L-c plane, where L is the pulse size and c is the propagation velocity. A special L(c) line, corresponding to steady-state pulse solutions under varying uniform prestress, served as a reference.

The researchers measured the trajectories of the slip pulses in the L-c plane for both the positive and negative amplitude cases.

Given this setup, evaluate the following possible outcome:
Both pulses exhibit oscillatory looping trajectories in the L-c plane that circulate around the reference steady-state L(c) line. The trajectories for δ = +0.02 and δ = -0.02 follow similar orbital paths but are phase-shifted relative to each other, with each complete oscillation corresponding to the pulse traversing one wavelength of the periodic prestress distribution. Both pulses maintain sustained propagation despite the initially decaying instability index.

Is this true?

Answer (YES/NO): NO